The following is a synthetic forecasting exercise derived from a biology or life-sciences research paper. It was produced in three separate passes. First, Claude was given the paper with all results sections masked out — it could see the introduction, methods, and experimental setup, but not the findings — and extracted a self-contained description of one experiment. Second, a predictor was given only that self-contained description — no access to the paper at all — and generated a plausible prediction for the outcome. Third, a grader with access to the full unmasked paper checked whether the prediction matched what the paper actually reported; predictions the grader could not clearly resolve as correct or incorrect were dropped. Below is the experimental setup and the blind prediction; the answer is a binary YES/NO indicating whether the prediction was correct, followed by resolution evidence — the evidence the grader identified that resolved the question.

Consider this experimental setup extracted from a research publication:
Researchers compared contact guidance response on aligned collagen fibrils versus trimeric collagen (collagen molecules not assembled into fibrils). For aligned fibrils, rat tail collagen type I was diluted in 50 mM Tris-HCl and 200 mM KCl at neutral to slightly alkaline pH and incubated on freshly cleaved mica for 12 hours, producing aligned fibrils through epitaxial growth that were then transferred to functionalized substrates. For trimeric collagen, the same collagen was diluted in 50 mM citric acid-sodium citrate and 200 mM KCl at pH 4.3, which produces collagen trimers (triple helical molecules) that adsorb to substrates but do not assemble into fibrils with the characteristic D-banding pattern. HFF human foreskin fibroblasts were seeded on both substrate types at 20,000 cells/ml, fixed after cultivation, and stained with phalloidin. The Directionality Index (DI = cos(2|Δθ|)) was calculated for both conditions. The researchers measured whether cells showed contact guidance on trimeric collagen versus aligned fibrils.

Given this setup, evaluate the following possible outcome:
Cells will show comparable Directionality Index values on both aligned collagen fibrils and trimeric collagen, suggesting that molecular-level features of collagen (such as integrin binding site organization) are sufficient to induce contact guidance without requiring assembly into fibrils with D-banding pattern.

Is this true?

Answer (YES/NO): NO